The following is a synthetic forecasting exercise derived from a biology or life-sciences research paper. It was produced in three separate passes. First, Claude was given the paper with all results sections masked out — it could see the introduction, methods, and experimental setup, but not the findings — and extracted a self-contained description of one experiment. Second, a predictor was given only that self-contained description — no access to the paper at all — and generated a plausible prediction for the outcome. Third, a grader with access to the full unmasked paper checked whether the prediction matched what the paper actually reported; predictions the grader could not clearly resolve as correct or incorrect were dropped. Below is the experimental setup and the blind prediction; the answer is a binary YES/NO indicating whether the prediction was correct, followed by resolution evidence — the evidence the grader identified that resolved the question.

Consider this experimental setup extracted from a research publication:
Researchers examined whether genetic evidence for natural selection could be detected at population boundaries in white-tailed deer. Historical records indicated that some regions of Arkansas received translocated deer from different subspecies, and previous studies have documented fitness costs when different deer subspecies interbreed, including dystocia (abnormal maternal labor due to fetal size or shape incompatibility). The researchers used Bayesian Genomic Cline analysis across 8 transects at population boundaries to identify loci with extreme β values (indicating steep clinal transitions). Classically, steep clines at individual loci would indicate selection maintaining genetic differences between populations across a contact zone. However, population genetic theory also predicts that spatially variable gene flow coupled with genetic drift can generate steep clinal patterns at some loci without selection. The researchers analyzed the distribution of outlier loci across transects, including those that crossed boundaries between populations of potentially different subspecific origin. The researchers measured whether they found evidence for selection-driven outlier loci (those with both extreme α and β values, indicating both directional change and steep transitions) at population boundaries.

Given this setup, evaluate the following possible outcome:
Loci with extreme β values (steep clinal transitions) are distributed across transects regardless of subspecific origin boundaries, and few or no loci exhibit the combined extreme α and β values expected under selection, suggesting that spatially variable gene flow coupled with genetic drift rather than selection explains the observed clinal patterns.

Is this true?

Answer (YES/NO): YES